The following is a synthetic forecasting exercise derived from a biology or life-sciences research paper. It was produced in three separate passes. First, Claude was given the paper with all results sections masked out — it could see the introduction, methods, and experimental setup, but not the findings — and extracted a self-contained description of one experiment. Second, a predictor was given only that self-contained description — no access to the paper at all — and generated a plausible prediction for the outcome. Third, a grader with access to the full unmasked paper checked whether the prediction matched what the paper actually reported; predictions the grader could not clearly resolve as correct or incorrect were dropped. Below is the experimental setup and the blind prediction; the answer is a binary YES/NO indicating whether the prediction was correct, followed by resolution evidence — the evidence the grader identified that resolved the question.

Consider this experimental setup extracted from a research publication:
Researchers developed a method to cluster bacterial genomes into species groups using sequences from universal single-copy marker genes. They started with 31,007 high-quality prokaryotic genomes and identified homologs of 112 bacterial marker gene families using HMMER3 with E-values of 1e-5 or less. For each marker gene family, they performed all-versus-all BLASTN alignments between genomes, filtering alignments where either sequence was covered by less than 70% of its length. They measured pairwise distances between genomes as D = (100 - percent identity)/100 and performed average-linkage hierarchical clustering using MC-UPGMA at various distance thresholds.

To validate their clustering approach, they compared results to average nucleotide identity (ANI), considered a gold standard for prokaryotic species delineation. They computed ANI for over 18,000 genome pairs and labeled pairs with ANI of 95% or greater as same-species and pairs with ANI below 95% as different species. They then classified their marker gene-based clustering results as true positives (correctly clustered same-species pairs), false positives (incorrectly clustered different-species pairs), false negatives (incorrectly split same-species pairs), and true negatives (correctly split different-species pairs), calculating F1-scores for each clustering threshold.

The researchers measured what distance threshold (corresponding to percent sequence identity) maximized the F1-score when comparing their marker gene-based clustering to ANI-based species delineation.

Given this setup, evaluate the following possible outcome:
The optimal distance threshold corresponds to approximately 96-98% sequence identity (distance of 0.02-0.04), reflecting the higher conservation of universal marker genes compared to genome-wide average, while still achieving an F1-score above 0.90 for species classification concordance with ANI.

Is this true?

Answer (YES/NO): YES